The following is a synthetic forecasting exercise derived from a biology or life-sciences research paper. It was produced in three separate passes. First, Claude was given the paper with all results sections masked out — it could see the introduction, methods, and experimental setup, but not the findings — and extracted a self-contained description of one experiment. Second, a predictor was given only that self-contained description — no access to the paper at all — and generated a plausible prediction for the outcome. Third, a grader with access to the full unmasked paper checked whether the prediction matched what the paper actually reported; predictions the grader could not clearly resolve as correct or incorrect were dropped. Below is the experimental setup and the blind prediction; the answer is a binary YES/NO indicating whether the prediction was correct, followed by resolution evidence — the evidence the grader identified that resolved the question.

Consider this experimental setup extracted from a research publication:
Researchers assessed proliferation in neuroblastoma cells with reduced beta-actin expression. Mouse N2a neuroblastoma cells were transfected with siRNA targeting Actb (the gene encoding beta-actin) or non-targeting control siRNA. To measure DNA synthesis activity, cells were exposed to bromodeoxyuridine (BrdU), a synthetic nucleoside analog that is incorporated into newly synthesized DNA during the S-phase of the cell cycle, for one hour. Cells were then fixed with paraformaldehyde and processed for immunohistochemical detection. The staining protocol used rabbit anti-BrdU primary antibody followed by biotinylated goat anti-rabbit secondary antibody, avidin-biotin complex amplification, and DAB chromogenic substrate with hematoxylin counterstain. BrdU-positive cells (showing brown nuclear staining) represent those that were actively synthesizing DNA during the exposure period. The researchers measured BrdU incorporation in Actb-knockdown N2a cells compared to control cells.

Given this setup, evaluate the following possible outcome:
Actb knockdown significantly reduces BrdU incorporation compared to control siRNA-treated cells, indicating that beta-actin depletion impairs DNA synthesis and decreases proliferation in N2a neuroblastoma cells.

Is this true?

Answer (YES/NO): NO